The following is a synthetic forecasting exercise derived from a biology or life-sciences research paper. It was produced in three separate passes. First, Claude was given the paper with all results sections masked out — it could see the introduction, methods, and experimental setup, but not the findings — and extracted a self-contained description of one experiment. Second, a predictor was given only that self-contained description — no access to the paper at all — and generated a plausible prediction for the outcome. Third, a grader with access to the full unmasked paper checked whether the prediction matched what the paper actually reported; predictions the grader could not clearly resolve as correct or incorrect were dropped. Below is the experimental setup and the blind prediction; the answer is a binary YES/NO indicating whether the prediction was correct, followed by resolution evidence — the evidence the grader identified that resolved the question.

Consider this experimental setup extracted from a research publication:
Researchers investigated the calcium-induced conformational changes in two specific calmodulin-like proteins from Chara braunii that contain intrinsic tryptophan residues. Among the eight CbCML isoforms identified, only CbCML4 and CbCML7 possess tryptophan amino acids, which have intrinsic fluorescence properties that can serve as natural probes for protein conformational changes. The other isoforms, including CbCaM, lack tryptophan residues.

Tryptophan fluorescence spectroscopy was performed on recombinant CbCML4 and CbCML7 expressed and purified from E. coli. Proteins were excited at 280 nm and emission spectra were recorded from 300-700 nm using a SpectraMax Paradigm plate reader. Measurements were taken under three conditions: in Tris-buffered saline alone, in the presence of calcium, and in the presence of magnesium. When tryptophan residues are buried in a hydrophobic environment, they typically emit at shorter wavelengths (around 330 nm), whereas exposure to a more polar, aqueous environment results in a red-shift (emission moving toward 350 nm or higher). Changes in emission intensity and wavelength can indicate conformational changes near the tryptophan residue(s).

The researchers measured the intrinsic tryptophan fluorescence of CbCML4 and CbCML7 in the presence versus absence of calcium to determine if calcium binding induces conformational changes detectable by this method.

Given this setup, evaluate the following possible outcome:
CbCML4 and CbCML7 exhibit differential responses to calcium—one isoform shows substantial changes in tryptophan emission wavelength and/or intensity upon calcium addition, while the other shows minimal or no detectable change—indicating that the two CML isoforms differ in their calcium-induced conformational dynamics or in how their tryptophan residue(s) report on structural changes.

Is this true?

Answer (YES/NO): YES